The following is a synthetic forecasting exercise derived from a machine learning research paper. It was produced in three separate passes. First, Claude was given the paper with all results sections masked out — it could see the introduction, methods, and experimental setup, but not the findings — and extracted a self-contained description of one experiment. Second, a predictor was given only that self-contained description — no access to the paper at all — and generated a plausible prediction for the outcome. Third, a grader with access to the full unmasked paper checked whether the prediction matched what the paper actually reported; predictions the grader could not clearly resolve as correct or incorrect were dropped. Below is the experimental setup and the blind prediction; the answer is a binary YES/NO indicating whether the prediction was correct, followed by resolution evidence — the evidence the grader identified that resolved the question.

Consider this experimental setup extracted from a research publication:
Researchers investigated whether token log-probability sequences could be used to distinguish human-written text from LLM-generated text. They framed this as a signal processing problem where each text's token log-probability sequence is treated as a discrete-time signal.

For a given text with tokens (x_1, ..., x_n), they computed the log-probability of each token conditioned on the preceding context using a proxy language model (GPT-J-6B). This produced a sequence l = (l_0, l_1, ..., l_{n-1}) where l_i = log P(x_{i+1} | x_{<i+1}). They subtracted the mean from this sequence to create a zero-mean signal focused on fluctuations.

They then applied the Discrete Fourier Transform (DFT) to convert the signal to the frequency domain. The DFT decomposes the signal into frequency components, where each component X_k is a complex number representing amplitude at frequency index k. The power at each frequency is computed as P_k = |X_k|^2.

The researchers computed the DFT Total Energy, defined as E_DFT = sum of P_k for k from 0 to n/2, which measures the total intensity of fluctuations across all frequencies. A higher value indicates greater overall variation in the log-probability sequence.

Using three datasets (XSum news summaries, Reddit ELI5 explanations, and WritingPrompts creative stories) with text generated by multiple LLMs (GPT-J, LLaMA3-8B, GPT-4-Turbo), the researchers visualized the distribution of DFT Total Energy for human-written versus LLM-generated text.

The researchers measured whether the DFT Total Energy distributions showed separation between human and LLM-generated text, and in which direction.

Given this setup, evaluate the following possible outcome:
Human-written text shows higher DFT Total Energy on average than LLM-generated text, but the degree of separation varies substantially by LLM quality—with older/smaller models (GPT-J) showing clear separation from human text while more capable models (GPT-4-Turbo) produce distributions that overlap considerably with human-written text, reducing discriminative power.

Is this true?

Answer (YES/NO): NO